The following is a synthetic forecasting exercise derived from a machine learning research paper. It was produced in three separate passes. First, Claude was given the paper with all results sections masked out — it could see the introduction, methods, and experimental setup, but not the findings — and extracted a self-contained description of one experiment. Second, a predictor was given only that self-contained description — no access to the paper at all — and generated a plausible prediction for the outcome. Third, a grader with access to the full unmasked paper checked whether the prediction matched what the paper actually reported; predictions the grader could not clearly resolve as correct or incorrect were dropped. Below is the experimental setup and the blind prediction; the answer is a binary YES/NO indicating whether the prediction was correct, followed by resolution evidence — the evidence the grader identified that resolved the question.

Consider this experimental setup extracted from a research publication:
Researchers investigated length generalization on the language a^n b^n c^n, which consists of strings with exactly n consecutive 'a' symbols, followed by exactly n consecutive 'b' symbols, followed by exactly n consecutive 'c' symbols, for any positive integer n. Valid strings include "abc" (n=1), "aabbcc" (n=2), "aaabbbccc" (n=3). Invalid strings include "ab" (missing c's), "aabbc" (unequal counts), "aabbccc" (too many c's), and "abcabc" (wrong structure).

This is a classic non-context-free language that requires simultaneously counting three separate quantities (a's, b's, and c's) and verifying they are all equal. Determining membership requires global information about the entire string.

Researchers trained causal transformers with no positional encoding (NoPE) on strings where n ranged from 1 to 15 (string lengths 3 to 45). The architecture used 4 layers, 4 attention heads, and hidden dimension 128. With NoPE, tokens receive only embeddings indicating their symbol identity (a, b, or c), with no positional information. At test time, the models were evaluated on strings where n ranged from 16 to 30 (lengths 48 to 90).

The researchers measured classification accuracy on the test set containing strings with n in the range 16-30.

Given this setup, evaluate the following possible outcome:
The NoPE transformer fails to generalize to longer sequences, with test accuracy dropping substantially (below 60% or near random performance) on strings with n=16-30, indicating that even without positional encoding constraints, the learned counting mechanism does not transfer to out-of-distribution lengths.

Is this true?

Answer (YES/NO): NO